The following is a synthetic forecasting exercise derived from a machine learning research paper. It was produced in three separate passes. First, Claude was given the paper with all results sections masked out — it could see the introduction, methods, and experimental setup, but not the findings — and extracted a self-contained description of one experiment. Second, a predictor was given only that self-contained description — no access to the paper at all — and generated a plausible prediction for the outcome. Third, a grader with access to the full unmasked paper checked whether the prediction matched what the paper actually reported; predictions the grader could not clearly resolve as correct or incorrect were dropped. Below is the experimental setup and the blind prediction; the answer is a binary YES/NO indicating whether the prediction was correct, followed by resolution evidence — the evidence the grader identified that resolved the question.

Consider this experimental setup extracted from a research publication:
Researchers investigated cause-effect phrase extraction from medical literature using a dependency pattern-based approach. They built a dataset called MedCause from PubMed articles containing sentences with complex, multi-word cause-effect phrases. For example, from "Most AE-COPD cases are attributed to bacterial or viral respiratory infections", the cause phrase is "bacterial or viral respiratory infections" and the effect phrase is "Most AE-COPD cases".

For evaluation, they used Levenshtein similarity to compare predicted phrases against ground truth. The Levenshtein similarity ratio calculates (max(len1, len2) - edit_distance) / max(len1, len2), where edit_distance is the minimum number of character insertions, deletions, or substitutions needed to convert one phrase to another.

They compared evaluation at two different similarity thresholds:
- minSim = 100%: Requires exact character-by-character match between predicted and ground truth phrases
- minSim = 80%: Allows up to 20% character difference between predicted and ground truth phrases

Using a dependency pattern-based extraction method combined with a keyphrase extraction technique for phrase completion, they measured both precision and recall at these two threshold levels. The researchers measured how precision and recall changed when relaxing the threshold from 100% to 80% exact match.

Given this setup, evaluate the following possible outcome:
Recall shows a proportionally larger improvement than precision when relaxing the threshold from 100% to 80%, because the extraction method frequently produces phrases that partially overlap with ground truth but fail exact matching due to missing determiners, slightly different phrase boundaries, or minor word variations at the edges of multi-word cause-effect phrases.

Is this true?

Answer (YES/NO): YES